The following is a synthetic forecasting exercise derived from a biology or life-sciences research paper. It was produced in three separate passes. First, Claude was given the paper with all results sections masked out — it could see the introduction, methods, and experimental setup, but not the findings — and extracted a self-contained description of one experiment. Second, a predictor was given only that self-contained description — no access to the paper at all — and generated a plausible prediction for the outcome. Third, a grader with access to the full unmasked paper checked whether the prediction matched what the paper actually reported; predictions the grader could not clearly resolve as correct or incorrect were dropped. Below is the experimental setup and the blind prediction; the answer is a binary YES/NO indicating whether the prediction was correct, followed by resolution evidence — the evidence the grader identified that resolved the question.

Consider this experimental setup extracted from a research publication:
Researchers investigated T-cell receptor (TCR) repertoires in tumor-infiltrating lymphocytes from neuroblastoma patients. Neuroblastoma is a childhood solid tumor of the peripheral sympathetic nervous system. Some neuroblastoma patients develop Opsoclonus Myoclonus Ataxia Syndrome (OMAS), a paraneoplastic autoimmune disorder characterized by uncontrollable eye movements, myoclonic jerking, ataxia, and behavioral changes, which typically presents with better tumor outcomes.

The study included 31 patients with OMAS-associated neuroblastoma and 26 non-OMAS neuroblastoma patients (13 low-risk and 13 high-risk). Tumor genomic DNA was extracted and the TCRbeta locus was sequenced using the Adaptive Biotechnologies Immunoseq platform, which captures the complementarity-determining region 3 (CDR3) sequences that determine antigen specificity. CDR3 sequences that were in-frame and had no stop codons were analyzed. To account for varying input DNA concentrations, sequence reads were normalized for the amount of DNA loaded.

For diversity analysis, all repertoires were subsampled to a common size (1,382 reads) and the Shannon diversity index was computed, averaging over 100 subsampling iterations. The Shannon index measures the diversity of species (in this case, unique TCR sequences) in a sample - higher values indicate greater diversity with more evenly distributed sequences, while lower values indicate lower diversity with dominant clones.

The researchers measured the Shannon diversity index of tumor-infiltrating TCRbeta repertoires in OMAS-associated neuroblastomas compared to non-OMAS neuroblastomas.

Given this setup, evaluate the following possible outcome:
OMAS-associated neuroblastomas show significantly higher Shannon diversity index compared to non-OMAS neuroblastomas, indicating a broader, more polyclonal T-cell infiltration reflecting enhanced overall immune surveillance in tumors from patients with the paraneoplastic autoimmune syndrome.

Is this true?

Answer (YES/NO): YES